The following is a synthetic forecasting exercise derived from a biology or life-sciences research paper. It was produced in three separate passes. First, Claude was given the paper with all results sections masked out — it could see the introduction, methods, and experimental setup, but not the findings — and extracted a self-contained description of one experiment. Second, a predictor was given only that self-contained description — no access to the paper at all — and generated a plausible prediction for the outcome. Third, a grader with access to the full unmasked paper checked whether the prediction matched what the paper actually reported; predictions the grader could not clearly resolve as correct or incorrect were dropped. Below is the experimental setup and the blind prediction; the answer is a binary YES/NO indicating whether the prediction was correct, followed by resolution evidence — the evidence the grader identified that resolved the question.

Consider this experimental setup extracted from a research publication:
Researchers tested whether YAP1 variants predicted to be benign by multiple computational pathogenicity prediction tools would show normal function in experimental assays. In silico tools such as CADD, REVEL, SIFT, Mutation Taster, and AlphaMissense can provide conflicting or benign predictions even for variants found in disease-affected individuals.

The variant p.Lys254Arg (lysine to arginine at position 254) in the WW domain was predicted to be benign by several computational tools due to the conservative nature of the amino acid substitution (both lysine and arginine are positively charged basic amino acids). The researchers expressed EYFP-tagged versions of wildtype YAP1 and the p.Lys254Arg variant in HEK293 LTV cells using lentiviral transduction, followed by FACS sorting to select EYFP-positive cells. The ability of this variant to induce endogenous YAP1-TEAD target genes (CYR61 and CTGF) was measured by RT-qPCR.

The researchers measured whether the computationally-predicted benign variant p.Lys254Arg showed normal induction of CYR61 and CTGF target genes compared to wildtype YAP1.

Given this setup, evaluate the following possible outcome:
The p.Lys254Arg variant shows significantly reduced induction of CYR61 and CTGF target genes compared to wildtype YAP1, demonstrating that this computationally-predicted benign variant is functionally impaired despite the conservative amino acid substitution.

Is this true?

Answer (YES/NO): YES